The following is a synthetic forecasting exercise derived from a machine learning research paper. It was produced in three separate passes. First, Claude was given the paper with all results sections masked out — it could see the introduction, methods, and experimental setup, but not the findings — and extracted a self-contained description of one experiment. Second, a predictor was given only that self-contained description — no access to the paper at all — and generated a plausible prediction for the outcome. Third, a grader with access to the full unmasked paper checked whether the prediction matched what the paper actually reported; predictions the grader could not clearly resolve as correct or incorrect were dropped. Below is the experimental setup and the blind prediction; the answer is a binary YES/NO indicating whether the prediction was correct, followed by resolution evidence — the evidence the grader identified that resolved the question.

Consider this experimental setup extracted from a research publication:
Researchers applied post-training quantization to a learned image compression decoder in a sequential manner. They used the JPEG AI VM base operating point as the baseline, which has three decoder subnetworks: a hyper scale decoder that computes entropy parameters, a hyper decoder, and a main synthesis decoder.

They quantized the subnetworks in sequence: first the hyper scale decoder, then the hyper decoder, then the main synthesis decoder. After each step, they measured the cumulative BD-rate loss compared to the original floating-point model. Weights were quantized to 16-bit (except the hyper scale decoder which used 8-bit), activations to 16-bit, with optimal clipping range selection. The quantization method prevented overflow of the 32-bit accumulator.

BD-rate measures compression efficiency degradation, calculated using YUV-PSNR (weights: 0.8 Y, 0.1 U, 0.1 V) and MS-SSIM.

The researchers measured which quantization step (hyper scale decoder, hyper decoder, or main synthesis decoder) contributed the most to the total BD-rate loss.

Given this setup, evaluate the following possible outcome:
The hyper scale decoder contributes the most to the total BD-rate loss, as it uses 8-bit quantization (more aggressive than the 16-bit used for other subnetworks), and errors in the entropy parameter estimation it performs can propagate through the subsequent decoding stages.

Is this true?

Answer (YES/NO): NO